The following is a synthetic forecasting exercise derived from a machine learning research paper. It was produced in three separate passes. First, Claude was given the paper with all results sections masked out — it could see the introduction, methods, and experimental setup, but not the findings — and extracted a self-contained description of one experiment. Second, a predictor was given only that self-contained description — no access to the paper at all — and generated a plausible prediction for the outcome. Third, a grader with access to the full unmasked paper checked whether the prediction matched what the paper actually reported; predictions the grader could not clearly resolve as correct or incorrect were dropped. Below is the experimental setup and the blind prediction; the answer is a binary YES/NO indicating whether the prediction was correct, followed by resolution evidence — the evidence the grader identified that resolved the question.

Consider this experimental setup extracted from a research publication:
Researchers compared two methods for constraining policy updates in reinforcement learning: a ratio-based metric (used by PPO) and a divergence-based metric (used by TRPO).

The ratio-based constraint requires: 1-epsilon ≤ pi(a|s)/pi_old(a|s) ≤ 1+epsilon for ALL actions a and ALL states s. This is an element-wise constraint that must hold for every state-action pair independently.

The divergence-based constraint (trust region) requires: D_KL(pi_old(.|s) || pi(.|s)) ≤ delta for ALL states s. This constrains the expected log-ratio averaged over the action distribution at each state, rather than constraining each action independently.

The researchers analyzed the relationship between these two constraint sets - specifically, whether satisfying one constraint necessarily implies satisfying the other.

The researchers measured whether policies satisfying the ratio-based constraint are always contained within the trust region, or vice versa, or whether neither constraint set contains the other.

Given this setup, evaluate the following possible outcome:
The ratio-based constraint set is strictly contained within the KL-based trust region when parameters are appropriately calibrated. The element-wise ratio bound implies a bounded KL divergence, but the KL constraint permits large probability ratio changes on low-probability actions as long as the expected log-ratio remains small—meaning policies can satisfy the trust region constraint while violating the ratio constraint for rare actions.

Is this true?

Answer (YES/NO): YES